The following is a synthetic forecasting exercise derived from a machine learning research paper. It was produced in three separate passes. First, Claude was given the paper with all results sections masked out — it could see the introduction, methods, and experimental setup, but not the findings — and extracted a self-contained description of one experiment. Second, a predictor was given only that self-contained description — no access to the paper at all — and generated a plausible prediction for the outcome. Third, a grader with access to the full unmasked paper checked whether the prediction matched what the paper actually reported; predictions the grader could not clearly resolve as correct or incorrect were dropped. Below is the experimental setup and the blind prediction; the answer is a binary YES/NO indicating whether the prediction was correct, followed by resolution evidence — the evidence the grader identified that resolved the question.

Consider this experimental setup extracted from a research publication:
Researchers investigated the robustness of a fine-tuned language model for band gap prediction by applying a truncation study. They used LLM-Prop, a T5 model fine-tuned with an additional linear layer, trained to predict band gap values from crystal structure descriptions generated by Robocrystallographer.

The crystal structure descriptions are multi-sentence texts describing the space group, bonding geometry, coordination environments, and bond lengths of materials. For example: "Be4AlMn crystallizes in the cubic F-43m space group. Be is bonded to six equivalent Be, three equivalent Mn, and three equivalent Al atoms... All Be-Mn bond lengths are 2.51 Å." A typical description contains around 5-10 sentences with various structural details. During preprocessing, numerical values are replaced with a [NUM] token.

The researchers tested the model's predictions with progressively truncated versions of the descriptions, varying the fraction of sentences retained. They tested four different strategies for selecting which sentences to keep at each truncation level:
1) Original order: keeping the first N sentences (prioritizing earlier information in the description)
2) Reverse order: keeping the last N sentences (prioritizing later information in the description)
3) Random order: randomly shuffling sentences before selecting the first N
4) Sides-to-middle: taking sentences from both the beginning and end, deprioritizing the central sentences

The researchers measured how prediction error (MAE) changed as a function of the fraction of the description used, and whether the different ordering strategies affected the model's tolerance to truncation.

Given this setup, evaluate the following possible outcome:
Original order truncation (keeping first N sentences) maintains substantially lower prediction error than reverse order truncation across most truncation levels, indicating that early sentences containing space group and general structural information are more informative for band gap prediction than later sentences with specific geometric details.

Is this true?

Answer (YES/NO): NO